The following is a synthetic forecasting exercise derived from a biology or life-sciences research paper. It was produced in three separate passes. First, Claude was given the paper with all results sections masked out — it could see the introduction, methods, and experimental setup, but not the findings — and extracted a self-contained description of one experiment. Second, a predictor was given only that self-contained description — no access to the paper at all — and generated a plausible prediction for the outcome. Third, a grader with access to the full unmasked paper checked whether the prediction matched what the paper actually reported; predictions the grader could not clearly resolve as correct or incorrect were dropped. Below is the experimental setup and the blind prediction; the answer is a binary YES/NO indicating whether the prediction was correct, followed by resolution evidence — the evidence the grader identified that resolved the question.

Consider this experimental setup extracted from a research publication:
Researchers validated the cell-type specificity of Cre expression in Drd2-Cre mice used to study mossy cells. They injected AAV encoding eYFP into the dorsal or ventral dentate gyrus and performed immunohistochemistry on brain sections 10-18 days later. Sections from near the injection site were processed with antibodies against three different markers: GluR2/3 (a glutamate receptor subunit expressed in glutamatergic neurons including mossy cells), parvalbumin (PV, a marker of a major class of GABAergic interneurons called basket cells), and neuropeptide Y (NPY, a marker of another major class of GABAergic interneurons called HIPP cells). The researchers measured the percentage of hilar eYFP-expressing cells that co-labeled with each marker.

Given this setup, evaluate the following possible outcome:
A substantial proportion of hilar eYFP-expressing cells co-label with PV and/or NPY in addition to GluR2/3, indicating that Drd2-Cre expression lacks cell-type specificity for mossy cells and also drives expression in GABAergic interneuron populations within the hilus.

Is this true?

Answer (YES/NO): NO